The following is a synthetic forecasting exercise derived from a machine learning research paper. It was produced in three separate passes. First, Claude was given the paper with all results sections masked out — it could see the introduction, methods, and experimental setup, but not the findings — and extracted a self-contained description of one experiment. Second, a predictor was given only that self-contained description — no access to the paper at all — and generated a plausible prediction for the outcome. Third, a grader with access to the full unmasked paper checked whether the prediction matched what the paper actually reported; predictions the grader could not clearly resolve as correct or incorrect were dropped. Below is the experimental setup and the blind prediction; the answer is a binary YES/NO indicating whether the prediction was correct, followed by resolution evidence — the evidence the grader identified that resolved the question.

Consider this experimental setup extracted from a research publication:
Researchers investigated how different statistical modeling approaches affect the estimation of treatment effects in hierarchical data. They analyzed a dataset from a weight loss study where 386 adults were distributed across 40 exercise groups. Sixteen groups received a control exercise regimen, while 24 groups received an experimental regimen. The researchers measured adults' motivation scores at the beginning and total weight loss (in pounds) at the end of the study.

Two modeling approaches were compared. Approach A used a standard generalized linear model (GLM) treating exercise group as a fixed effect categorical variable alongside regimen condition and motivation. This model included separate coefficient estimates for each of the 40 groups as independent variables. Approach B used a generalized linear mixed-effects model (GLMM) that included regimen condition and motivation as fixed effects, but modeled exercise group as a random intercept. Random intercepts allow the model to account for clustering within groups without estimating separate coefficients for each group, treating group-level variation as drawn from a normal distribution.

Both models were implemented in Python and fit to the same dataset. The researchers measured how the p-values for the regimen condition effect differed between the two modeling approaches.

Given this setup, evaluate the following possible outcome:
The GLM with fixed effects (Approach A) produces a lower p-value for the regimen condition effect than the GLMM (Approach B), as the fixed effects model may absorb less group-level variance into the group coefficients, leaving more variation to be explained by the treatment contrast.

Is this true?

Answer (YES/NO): NO